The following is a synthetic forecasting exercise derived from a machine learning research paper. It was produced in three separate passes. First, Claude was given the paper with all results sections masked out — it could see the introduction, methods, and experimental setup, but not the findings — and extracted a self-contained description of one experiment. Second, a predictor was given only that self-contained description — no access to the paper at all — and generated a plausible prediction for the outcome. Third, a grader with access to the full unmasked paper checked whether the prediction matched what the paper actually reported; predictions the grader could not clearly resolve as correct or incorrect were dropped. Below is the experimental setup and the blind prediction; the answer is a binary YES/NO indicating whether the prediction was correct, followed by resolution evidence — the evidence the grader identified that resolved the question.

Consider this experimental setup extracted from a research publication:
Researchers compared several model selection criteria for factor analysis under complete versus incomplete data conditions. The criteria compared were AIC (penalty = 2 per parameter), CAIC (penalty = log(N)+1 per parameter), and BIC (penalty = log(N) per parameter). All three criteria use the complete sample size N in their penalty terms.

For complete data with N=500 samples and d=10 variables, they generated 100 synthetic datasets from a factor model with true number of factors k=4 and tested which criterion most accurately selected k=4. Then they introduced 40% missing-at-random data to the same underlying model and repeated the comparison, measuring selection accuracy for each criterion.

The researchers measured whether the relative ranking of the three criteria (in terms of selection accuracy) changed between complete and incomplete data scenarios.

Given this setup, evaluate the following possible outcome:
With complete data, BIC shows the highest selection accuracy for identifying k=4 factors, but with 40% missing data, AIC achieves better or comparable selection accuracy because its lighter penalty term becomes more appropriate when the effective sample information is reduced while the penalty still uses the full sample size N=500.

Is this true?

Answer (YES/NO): NO